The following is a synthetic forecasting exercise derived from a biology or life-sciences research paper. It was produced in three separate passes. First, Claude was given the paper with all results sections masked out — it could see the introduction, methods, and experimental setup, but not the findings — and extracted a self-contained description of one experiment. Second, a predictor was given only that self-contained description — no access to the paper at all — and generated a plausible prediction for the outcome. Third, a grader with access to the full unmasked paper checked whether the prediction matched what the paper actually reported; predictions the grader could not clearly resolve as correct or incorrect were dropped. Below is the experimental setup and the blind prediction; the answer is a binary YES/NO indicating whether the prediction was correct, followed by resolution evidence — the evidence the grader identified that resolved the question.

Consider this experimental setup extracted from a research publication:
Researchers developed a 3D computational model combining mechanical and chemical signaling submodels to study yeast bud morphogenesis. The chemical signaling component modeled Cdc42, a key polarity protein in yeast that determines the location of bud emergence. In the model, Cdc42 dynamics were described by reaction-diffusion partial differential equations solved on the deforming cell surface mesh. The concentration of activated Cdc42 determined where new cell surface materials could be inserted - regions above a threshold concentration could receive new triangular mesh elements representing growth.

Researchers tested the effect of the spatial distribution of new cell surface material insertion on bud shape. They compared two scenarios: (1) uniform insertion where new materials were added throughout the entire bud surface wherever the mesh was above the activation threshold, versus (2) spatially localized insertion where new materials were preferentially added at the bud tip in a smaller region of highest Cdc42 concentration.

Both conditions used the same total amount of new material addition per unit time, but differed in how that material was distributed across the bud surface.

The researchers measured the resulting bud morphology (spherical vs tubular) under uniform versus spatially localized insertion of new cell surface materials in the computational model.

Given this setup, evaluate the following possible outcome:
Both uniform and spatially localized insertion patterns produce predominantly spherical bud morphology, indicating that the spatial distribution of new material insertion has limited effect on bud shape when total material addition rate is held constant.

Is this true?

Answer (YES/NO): NO